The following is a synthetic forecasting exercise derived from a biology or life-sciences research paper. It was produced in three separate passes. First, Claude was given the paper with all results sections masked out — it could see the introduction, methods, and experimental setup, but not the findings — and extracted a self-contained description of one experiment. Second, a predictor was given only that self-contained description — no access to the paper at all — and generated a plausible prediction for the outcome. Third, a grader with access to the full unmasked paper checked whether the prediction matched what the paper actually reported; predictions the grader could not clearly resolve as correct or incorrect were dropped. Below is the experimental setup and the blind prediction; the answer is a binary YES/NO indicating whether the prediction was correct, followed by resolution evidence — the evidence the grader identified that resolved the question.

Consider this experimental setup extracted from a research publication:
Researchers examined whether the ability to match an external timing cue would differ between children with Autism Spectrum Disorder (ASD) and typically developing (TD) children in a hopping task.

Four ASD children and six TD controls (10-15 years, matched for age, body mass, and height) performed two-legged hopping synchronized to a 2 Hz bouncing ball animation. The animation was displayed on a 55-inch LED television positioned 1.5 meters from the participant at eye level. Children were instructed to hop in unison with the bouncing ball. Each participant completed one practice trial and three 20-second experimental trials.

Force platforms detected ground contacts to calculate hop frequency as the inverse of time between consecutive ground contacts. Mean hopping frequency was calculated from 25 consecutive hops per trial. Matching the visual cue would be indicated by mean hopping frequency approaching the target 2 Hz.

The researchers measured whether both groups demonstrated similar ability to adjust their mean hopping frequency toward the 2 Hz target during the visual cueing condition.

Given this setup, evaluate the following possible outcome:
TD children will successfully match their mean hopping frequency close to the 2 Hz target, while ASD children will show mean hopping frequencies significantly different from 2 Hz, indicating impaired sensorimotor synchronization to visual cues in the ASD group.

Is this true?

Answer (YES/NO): YES